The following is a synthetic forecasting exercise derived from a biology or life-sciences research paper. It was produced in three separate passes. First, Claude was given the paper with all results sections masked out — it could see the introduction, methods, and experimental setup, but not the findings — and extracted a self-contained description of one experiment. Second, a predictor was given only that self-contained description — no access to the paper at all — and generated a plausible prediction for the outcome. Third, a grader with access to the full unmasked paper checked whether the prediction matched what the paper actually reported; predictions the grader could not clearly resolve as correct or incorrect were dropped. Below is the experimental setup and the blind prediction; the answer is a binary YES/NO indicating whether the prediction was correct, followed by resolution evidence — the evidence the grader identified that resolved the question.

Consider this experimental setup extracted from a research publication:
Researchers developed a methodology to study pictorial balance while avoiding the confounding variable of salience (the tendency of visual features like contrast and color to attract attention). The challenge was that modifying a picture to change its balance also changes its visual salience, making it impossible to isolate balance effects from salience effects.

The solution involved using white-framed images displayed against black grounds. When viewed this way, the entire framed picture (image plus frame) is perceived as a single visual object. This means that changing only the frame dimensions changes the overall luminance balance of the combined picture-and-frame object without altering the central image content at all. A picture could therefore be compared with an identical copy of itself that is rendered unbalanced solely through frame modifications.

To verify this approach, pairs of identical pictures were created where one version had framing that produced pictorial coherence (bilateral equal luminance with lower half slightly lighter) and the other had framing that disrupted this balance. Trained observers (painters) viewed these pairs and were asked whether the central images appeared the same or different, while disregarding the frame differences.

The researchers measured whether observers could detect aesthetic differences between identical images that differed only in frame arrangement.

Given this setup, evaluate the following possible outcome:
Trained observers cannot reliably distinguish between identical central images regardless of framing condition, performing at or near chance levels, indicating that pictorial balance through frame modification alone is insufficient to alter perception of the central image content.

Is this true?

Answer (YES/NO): NO